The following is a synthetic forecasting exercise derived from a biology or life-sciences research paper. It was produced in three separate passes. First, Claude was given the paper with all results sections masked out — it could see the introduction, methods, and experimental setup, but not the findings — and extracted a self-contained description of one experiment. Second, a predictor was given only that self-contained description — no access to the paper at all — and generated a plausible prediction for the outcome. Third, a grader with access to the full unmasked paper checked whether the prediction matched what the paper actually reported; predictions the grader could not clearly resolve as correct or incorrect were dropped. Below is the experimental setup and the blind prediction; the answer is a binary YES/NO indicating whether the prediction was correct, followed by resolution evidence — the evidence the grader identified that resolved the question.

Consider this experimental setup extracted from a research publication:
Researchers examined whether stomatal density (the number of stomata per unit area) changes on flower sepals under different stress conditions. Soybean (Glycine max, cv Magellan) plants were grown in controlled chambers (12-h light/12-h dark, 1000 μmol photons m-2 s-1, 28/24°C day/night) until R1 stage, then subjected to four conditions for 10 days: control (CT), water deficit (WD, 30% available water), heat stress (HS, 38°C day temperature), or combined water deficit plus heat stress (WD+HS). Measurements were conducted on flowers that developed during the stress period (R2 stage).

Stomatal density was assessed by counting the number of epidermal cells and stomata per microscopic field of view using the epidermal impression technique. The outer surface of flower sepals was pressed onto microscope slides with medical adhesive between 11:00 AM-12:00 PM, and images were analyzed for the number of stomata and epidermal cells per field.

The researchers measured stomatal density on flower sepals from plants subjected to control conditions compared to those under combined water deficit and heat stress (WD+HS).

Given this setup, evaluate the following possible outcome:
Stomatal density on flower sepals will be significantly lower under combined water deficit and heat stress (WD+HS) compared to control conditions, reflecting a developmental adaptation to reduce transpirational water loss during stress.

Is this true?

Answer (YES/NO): NO